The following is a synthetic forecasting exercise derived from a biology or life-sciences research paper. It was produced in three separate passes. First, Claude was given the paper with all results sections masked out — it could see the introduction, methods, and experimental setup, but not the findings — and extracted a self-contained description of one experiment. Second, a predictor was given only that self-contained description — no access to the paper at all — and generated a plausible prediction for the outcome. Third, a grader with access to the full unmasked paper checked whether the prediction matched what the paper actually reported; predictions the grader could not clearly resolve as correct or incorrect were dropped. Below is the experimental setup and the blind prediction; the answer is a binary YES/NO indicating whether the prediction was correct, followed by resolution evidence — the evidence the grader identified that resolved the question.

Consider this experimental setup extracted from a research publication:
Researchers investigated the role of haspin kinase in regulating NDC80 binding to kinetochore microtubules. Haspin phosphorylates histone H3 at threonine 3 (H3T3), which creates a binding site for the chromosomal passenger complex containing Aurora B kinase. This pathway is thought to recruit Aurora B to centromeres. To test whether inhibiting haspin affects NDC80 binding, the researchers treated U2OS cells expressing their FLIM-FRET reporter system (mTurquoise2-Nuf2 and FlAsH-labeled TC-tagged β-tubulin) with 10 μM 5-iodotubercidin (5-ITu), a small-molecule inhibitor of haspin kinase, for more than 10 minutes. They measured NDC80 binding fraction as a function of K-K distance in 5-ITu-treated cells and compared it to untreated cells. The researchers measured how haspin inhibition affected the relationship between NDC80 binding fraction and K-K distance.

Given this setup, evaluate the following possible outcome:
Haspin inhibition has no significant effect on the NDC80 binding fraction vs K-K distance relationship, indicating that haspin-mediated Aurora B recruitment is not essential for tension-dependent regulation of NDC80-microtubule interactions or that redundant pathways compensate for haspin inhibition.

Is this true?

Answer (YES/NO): NO